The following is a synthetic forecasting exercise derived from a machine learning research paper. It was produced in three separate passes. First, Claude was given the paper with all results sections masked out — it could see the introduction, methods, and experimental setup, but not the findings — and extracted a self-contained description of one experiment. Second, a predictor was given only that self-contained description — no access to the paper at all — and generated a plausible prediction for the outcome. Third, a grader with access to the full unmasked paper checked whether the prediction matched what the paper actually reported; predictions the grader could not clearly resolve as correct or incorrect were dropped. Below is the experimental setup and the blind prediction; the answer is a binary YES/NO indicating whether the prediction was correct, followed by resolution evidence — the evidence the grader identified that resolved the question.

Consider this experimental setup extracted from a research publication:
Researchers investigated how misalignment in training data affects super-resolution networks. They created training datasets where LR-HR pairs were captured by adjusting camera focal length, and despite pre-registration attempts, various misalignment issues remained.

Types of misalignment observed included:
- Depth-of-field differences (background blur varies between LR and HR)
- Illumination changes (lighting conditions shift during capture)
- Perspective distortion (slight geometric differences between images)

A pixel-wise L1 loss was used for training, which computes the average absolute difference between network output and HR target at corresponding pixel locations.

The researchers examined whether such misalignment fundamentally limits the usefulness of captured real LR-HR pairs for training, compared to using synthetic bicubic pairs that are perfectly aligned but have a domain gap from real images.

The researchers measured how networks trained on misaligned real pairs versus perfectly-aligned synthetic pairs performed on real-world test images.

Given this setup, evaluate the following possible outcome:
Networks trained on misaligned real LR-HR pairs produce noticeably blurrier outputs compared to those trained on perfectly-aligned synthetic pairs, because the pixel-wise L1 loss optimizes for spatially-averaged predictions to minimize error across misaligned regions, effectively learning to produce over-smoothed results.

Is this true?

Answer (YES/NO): YES